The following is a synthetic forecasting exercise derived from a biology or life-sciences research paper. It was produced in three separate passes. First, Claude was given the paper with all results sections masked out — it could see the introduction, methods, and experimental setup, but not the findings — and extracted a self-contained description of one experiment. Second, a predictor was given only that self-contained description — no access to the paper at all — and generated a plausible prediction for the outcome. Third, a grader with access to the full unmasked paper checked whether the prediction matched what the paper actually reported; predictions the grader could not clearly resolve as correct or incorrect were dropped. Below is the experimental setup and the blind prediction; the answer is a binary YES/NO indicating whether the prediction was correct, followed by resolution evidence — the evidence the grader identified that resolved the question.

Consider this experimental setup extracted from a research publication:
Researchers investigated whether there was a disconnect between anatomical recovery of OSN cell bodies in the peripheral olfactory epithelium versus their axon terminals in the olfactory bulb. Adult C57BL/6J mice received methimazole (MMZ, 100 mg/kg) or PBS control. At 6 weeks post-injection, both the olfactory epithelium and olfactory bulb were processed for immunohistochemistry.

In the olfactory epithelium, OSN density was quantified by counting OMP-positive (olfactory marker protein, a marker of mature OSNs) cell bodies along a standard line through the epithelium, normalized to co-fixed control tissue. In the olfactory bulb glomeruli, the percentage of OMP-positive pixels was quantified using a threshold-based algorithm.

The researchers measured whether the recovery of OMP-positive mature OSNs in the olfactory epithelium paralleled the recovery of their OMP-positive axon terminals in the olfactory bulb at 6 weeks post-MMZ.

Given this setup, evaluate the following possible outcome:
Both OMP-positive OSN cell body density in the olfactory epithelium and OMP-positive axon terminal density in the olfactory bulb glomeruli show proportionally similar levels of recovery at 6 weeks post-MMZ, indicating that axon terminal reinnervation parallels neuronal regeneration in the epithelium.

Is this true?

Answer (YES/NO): NO